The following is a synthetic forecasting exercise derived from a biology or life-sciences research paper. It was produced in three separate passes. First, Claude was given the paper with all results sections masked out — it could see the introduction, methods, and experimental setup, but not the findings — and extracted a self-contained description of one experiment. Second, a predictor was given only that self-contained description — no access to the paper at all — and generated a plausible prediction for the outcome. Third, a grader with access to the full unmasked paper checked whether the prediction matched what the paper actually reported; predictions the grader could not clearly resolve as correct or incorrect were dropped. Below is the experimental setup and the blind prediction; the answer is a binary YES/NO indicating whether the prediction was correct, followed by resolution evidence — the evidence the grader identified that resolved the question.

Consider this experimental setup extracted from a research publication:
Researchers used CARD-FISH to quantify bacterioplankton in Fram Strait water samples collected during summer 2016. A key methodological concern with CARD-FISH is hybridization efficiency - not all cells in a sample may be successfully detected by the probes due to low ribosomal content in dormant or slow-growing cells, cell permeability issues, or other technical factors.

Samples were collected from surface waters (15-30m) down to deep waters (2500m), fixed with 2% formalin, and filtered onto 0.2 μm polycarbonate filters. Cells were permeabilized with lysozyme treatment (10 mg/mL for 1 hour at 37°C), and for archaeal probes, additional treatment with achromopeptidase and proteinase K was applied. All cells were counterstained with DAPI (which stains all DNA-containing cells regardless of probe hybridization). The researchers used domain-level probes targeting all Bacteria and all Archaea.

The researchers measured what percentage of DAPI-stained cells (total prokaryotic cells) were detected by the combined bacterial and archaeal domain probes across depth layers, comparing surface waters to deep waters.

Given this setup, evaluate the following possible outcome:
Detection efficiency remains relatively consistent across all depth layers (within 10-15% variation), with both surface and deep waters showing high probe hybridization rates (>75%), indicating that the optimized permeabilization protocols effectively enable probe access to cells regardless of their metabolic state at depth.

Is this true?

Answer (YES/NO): NO